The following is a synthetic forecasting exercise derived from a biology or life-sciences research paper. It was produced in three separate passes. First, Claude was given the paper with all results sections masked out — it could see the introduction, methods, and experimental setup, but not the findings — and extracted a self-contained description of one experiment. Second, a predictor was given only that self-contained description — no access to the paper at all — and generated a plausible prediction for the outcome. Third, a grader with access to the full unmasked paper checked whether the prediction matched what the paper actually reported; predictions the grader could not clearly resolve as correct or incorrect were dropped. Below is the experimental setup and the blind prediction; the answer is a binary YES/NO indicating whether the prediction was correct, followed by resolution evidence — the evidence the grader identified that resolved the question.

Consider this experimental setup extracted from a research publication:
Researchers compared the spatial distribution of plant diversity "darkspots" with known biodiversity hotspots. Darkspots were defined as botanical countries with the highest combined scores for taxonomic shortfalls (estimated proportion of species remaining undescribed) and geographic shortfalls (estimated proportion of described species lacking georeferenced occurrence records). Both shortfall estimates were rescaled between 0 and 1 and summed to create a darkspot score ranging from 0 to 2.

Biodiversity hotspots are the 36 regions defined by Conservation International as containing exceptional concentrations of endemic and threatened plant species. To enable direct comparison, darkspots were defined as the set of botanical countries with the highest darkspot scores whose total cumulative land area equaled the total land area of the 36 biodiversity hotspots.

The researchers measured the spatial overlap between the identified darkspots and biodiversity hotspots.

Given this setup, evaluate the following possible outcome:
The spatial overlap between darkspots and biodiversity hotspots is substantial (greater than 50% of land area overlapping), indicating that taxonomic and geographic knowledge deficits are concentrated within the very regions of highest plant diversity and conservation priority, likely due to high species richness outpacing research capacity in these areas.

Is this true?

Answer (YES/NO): YES